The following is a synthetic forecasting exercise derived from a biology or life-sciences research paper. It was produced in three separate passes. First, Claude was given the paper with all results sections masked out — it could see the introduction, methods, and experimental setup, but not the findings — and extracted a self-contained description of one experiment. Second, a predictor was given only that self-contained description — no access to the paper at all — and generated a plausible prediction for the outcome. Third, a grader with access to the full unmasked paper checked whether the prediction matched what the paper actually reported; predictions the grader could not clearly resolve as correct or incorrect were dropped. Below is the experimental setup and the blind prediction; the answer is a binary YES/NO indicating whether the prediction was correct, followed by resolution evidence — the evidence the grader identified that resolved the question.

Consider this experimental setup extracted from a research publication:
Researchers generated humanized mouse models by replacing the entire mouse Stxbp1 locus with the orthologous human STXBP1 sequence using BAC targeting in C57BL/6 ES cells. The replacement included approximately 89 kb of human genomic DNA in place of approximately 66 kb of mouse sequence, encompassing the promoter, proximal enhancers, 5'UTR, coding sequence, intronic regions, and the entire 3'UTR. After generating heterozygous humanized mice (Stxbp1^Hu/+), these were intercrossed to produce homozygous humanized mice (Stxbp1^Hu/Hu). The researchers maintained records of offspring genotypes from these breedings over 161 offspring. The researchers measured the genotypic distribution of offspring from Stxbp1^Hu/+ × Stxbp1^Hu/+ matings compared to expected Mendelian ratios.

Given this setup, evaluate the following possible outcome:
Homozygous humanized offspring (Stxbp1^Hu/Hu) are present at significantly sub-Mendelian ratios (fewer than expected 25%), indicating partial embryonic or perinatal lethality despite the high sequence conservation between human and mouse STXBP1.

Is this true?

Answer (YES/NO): YES